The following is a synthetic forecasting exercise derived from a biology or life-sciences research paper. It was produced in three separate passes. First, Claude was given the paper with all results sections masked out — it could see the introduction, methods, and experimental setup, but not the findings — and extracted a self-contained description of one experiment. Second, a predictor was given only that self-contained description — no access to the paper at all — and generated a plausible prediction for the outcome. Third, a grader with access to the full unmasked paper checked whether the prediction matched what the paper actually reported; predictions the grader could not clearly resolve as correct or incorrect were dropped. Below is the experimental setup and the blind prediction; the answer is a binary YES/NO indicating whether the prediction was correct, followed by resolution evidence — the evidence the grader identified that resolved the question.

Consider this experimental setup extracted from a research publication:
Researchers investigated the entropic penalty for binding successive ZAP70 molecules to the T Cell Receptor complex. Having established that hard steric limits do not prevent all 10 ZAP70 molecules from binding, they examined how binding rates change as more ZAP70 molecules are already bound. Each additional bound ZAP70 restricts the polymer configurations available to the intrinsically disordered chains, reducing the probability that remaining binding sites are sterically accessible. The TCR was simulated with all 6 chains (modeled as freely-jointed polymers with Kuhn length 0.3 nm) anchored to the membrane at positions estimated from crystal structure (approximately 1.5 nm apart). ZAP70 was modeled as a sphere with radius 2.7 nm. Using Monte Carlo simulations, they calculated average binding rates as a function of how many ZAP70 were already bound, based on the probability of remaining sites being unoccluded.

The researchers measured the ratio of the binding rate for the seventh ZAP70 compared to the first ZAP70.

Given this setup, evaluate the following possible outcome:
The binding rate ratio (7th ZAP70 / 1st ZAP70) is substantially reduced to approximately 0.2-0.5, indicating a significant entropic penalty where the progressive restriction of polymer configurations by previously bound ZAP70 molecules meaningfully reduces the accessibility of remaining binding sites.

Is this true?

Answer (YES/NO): NO